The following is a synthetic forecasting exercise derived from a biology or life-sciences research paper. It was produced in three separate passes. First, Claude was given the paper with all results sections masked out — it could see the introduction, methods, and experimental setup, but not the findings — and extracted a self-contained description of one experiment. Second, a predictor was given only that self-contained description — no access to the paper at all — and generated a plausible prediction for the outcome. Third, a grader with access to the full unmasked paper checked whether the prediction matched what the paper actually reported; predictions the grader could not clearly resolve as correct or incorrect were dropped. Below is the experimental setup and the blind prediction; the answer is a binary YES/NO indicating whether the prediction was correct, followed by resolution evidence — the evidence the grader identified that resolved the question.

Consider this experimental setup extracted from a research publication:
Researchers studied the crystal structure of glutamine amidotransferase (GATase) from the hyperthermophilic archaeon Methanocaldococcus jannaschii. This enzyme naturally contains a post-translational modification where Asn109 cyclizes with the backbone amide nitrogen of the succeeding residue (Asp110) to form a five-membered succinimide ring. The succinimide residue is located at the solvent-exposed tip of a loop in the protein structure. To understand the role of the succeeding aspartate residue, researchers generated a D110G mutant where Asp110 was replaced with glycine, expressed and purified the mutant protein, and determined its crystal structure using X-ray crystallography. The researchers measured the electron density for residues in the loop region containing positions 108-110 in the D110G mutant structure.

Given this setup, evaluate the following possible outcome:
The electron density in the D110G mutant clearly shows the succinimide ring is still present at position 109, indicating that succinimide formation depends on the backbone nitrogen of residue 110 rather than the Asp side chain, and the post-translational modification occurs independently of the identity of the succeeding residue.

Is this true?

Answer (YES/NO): NO